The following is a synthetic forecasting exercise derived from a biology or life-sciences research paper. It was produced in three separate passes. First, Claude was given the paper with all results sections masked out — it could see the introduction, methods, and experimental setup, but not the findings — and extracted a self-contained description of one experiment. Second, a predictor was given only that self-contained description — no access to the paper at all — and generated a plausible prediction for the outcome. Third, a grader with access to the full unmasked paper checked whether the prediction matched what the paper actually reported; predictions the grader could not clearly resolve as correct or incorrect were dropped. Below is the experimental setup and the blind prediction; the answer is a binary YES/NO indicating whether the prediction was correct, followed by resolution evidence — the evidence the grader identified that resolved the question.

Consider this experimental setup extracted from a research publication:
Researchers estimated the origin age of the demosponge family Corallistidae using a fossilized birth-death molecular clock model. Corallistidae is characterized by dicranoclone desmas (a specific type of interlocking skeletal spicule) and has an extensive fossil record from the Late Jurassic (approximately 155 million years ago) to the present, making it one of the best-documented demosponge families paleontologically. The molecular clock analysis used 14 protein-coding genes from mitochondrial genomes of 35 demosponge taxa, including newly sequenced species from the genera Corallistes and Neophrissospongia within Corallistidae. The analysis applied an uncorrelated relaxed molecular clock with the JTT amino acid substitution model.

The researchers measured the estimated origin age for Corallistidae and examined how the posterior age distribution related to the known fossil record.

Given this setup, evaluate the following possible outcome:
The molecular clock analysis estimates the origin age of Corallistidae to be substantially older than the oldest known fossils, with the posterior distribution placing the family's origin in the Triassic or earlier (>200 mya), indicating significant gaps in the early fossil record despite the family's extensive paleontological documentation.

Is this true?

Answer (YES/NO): NO